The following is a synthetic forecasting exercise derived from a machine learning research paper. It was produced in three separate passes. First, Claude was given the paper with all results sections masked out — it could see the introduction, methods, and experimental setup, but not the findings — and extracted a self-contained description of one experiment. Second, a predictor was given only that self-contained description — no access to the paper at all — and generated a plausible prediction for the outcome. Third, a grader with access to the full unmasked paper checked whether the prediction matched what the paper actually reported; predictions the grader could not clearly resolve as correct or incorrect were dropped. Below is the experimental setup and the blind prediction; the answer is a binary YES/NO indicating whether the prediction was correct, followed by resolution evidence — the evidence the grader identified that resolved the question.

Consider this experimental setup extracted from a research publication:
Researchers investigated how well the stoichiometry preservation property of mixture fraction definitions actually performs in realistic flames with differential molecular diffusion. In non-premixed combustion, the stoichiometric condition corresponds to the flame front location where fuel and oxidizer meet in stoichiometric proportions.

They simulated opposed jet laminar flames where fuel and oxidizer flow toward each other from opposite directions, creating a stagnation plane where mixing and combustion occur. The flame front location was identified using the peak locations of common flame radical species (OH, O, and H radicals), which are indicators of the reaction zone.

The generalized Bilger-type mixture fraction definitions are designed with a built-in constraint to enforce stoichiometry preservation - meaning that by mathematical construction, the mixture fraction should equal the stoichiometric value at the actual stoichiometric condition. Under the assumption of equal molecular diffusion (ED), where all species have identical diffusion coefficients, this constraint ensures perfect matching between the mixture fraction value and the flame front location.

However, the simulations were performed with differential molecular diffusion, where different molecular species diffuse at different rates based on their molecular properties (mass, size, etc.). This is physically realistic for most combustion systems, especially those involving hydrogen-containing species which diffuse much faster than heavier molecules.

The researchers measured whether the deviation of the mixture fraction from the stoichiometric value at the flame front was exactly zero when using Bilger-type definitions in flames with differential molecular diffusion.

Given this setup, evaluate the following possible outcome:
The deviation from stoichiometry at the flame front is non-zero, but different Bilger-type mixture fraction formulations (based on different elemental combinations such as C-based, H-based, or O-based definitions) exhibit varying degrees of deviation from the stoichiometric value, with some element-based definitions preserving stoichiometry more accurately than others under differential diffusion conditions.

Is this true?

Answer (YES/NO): NO